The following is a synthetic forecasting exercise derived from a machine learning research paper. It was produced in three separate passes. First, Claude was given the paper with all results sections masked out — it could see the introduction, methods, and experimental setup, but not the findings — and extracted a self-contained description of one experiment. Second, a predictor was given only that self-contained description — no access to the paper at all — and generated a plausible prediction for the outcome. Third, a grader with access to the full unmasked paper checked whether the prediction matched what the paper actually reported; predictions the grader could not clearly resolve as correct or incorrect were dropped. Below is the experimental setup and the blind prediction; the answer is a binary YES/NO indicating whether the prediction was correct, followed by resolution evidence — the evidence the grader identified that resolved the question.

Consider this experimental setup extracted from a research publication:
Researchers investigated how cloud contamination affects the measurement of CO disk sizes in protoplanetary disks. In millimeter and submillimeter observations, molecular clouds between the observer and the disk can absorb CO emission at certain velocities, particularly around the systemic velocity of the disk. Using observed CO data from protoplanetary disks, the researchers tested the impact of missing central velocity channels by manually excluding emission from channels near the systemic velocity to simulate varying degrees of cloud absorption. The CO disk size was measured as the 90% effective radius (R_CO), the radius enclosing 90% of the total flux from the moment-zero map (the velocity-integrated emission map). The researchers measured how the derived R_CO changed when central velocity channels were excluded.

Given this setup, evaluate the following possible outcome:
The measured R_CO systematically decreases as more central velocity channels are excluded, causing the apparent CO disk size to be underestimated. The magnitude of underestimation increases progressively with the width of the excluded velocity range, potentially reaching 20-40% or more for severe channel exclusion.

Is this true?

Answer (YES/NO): NO